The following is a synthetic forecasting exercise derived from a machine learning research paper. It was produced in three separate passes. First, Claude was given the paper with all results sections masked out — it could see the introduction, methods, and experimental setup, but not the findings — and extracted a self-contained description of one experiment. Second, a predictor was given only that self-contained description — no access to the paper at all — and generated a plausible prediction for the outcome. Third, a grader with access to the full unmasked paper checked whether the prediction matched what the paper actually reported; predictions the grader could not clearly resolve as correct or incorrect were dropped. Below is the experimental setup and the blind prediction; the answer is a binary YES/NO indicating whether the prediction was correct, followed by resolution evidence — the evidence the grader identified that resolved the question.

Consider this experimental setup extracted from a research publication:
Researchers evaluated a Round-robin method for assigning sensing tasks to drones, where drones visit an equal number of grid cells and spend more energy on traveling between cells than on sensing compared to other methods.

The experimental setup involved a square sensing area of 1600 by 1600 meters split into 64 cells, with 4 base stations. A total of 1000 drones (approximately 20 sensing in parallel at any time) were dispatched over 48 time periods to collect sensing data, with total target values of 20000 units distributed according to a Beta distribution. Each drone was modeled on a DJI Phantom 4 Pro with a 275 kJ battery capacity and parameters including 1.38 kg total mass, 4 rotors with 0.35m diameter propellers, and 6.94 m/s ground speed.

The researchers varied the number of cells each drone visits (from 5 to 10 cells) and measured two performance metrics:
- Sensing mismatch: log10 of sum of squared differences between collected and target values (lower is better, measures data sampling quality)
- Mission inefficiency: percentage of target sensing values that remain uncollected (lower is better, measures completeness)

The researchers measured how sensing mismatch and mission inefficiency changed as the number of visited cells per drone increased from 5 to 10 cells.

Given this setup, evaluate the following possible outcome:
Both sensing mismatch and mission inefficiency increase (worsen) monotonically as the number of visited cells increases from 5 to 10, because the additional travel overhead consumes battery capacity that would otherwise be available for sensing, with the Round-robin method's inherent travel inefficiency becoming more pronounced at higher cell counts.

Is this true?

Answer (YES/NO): NO